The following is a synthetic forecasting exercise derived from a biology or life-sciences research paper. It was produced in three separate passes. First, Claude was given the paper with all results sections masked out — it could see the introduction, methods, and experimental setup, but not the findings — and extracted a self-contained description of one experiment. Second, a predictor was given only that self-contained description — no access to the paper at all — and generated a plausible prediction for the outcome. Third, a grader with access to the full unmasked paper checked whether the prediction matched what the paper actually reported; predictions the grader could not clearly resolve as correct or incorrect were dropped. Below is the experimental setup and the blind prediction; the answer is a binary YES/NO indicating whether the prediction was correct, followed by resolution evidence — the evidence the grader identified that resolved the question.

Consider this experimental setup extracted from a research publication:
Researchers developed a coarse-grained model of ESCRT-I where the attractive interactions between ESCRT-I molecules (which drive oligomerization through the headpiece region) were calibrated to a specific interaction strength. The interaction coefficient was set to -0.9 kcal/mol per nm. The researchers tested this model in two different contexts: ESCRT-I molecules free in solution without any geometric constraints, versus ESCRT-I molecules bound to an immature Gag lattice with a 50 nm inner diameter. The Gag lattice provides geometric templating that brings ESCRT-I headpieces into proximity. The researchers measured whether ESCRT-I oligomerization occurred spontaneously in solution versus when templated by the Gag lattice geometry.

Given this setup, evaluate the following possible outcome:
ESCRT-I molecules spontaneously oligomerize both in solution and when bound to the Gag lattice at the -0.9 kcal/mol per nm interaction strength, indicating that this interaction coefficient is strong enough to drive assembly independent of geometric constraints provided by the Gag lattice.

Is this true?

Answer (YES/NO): NO